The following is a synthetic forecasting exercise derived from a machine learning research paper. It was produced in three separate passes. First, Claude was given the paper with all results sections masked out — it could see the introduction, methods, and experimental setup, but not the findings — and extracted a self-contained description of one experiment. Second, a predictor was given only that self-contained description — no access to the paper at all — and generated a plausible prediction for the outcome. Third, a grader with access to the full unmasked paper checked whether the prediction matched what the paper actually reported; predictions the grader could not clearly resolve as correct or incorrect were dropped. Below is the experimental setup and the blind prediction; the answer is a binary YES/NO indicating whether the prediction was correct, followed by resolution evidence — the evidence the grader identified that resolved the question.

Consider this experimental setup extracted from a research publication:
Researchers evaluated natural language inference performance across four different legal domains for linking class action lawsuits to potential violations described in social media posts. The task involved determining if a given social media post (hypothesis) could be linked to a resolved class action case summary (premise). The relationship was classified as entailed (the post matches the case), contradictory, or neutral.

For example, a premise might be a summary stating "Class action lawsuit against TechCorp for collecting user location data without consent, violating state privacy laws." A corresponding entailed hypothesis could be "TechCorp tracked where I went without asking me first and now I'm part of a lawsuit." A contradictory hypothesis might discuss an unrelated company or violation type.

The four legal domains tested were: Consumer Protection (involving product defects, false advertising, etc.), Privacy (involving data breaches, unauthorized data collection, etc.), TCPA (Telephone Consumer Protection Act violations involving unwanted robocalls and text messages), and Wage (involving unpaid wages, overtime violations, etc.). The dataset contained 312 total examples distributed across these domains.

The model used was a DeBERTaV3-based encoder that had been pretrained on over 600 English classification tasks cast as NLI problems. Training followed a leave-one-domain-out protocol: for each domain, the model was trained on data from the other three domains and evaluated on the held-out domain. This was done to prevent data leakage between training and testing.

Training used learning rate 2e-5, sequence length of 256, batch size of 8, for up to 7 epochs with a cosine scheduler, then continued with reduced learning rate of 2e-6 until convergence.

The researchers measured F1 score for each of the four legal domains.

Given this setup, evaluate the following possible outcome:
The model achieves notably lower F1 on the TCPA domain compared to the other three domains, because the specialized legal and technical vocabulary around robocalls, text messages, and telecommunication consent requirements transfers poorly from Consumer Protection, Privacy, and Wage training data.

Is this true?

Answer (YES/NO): YES